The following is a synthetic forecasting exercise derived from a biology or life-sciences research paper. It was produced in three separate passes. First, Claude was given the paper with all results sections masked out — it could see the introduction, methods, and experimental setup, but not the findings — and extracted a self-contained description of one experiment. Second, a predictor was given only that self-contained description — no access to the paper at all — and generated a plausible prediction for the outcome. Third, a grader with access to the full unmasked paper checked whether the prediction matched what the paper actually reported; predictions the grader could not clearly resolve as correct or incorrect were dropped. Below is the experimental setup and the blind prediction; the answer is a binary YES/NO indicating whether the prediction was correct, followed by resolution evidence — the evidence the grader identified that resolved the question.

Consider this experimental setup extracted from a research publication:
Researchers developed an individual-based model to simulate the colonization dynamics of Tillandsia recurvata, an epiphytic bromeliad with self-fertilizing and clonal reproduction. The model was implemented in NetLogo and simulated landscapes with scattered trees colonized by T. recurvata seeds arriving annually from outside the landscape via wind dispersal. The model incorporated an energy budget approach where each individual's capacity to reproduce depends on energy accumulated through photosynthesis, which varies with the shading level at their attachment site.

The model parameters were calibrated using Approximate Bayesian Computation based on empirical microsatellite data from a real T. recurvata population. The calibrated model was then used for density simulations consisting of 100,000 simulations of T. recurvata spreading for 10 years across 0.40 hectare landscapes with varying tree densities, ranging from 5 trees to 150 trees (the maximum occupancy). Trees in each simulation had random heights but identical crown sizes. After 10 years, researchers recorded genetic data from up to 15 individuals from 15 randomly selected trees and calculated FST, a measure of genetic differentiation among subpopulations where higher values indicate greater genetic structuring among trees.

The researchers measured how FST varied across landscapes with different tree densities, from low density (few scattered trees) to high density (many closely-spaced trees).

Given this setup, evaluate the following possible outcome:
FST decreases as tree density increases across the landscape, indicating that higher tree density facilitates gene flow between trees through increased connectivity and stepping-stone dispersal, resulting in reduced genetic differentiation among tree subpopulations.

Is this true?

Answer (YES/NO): NO